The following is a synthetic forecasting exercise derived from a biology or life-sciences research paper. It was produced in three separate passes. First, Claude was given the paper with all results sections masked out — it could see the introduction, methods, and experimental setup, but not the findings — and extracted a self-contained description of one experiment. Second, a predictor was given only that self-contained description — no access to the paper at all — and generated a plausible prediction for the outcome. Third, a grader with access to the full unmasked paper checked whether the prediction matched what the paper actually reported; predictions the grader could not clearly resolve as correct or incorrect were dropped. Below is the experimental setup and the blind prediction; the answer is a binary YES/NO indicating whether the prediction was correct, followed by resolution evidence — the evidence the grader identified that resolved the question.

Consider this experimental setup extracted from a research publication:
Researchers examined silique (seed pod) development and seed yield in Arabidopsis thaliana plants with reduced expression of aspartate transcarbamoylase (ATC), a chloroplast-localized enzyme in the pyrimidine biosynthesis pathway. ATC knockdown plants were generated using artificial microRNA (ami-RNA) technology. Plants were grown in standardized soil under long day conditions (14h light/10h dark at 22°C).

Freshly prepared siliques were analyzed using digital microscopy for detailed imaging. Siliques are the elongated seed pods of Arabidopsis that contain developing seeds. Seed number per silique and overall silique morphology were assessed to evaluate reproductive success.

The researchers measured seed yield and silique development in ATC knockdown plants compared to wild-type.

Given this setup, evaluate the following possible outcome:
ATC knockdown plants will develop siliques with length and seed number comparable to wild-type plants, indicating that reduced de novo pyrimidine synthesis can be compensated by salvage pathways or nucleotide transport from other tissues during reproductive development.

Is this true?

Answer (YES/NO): NO